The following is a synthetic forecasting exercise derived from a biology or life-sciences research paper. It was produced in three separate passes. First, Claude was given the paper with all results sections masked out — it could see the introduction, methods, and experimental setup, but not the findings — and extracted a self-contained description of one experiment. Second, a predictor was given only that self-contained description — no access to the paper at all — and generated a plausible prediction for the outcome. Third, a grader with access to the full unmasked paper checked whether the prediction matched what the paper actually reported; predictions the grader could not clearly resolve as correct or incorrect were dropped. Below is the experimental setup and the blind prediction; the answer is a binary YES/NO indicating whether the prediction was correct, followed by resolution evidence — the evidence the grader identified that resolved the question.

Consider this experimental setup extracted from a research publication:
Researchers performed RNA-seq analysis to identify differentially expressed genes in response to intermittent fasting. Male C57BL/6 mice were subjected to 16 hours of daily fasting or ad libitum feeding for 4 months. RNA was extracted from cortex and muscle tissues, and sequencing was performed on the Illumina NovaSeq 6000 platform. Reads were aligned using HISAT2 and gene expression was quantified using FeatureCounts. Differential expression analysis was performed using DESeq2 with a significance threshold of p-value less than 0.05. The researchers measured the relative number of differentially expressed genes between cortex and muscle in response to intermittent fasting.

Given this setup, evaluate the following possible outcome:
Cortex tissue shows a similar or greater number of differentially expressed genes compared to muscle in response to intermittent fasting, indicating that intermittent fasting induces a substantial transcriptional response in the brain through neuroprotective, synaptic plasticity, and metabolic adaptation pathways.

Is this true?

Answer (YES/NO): NO